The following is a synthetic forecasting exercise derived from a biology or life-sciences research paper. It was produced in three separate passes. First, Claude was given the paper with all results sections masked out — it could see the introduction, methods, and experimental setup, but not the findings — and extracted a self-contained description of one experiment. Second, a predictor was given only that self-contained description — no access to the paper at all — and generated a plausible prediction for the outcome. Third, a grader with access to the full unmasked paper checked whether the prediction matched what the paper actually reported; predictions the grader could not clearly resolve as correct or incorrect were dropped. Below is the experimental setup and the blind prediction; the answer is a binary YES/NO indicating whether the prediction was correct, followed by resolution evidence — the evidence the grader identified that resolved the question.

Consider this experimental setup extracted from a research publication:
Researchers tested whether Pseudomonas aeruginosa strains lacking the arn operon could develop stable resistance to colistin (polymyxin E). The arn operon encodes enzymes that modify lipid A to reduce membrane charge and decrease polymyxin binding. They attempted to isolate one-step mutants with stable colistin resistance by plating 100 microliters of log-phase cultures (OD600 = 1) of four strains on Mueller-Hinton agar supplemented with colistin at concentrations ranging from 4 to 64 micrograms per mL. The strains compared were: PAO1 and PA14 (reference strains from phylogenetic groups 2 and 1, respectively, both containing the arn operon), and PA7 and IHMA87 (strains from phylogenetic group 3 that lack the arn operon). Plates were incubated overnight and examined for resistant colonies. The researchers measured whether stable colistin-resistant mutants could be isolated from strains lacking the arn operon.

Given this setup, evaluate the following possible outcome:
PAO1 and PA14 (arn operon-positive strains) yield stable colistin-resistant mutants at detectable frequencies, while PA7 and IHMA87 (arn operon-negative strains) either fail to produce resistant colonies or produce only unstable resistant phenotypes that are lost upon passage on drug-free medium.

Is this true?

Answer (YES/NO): NO